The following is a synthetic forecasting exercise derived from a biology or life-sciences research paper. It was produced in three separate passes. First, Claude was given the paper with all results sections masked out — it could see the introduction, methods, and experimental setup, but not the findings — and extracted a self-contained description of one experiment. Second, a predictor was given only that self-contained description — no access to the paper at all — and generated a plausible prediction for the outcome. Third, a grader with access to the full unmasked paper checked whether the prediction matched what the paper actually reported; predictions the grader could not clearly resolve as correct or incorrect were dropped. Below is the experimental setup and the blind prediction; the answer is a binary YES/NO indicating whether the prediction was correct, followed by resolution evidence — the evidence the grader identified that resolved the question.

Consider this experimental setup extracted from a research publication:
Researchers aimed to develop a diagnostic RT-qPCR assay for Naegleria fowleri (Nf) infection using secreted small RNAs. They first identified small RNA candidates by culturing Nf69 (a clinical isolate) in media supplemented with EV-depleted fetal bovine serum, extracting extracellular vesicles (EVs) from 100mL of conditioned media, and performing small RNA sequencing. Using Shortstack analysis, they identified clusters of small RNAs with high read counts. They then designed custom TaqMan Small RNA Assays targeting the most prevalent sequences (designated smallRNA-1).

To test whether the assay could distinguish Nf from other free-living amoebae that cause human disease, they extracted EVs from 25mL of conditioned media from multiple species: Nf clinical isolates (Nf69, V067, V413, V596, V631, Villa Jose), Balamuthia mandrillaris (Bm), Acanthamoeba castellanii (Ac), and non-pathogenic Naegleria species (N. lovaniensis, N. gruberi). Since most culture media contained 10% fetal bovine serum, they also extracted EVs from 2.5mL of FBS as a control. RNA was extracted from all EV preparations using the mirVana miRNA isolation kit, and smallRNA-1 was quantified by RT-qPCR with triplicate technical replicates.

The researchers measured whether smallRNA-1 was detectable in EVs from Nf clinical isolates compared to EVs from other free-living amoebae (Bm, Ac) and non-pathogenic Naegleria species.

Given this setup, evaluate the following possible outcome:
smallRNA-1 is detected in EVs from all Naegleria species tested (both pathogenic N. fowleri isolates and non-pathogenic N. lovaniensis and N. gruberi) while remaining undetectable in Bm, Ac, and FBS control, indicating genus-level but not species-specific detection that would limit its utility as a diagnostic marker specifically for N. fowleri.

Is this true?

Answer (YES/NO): YES